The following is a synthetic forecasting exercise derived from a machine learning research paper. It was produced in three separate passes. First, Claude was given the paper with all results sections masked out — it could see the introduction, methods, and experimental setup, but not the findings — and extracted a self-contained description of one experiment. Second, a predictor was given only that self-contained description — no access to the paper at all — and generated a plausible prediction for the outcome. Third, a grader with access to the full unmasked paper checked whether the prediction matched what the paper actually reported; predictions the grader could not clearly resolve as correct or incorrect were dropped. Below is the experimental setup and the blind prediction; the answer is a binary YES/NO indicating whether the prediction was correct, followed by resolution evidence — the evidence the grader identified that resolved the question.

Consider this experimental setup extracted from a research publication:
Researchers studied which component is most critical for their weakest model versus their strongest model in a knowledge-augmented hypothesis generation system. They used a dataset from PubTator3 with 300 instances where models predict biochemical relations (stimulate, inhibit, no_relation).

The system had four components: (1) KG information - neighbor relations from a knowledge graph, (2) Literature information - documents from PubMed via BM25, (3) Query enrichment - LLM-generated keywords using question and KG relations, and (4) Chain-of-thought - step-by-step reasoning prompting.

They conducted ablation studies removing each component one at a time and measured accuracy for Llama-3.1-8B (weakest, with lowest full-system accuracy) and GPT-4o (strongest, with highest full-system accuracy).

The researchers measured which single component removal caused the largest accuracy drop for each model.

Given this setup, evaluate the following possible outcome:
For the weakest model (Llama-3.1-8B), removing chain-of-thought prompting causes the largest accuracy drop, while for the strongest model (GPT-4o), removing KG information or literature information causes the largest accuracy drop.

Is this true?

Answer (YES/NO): NO